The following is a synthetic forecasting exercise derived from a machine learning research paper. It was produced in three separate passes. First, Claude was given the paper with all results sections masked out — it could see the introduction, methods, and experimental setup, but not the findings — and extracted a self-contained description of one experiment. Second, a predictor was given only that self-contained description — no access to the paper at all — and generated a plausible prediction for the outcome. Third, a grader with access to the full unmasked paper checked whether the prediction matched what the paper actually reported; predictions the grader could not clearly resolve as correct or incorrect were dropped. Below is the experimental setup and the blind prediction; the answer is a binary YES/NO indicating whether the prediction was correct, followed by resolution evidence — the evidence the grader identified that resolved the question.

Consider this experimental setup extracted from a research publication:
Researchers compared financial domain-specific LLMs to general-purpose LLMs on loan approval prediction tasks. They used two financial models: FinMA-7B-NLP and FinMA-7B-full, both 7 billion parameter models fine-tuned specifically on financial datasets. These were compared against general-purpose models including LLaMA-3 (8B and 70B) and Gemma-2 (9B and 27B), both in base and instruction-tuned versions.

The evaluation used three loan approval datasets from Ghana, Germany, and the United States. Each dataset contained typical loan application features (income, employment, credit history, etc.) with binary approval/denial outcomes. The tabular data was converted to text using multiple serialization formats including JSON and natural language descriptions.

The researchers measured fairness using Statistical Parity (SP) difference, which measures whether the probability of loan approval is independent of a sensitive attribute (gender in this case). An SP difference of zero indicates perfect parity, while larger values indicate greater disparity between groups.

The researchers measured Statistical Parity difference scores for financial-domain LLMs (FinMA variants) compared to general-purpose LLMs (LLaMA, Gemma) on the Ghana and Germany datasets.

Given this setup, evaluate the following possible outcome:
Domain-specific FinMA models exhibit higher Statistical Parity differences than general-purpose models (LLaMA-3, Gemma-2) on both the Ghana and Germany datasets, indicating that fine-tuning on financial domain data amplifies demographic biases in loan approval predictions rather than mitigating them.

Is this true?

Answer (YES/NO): NO